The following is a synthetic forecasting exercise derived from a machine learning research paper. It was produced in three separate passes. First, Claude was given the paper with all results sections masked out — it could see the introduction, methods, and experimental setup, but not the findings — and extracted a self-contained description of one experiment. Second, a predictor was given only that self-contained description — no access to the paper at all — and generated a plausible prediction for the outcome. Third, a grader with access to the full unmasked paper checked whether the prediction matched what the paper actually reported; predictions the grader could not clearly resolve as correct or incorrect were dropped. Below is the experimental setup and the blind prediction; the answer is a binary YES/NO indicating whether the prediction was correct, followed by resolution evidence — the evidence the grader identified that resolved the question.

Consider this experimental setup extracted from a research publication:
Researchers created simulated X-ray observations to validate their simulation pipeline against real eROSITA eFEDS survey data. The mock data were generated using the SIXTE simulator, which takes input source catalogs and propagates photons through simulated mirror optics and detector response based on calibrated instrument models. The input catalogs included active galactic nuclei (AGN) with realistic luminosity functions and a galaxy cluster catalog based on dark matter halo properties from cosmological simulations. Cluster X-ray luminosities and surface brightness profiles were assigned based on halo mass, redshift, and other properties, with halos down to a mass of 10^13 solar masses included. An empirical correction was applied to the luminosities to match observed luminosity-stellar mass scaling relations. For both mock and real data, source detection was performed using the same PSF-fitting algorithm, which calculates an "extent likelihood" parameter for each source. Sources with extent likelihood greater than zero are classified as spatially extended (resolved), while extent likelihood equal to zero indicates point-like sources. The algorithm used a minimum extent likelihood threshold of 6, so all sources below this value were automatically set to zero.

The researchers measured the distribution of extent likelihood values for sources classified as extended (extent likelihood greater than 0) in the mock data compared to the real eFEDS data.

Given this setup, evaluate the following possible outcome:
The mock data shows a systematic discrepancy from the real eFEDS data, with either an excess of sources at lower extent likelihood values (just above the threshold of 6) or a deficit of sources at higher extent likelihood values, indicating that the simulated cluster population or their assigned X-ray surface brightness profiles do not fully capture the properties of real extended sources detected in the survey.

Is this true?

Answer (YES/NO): YES